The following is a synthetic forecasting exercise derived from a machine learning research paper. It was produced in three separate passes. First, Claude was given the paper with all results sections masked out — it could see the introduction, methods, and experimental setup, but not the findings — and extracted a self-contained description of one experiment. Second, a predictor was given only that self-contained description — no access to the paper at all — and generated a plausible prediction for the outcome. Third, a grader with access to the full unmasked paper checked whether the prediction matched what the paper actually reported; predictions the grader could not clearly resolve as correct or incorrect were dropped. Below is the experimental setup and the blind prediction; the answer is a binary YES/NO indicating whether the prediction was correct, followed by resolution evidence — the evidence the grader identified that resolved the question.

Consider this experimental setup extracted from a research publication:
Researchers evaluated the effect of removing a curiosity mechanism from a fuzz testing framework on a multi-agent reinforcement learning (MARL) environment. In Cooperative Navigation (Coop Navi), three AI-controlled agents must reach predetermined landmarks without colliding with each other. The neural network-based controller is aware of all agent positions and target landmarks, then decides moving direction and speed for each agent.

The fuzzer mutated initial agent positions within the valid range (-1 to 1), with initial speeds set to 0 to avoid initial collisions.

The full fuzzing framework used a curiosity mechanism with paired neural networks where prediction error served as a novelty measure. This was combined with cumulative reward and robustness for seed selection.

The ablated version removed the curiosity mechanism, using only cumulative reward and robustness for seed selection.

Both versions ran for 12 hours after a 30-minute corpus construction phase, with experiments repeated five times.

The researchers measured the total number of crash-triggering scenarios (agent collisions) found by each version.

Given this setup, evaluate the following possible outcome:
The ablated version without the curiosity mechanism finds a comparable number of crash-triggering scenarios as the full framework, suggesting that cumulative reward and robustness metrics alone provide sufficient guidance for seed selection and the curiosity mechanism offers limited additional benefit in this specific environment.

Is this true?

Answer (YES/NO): NO